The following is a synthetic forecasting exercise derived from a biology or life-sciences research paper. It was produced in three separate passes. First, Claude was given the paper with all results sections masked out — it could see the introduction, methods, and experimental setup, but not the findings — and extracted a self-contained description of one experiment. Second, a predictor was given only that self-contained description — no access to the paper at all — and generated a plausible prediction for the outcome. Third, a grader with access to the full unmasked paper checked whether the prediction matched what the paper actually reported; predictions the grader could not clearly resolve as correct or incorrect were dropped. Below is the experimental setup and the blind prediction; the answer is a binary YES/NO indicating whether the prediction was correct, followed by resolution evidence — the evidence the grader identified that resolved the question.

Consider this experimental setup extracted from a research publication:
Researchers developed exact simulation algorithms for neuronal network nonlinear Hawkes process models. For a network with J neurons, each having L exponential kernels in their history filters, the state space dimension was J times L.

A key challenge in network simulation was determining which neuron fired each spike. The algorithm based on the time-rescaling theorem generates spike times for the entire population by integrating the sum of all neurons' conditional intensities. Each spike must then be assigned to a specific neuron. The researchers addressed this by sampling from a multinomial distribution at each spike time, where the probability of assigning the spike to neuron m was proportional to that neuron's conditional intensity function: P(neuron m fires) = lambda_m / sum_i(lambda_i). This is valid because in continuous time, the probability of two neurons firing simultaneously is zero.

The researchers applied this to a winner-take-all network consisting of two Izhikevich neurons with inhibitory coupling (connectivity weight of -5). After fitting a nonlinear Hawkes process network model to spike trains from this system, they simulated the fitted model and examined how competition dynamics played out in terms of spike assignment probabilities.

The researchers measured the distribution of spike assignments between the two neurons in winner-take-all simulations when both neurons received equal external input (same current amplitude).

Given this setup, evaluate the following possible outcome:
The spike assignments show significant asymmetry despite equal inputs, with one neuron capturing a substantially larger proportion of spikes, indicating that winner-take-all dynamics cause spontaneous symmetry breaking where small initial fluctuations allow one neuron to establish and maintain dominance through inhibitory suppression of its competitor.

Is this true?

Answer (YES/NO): YES